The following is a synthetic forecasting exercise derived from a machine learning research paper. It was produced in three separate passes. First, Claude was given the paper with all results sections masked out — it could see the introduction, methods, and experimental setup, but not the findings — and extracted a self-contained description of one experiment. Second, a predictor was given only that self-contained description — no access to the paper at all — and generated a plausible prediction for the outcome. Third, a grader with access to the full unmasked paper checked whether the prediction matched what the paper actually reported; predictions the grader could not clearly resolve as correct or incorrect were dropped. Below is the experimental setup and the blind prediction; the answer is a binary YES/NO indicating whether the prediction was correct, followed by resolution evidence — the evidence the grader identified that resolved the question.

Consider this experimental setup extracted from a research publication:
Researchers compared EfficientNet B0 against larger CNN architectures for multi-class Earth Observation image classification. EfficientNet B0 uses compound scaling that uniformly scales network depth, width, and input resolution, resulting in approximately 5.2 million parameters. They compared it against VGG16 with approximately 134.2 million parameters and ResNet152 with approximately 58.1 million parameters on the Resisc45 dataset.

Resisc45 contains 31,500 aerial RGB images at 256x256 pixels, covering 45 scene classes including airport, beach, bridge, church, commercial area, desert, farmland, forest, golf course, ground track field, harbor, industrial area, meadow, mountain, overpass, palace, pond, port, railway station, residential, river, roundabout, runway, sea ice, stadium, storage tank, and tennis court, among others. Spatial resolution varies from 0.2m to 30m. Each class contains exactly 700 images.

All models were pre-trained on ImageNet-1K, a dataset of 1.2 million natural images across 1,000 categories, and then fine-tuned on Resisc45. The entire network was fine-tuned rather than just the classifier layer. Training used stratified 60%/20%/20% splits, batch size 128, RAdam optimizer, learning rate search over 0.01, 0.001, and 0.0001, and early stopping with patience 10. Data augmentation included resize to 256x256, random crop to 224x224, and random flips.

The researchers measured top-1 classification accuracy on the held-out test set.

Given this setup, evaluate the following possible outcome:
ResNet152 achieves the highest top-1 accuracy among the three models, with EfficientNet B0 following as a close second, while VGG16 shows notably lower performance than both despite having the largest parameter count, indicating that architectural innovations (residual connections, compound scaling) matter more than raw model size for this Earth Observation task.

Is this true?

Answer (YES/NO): YES